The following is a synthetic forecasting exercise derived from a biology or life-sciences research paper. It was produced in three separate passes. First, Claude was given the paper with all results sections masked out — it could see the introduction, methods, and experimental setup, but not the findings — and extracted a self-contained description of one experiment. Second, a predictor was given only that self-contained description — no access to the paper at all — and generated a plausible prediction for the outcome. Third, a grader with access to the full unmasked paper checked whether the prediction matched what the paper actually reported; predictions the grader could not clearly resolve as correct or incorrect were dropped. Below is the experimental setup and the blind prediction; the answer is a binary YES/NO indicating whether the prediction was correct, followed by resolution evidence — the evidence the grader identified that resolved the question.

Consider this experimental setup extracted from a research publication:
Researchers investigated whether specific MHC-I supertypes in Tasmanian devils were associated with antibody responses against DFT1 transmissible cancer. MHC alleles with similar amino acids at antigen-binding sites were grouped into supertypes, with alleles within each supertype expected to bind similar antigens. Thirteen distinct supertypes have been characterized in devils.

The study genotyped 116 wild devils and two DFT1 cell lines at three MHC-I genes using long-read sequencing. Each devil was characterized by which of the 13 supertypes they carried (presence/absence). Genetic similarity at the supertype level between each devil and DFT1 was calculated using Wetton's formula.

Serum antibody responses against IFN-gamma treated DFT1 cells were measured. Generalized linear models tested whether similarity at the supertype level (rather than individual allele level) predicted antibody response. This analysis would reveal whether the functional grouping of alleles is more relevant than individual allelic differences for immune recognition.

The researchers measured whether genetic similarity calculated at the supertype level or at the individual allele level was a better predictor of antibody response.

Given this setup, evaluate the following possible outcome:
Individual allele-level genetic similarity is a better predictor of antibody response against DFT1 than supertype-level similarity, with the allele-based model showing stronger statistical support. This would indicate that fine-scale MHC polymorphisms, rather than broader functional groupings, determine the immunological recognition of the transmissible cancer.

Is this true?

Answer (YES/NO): NO